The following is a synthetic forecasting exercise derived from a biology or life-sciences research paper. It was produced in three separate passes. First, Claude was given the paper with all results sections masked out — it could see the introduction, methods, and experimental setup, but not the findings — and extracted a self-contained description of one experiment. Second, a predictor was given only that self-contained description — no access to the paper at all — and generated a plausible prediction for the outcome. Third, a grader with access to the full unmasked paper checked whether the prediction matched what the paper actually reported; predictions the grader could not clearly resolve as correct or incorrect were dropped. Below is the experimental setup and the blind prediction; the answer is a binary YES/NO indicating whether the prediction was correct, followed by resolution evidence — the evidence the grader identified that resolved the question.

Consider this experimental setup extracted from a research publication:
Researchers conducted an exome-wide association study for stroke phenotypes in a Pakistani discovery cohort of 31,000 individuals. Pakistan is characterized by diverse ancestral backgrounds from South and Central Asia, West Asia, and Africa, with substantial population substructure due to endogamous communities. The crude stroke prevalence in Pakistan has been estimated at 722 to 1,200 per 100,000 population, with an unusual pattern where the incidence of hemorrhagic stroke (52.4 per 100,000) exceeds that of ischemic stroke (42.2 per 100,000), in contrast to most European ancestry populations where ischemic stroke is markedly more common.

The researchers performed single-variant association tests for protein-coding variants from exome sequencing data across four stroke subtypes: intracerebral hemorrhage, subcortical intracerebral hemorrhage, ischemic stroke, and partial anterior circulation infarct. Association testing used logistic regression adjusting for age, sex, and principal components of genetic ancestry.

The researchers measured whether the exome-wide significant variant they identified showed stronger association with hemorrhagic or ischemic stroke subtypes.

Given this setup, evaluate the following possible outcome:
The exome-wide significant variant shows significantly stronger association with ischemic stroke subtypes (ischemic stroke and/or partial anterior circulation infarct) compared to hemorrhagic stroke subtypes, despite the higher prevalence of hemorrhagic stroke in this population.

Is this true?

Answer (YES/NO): NO